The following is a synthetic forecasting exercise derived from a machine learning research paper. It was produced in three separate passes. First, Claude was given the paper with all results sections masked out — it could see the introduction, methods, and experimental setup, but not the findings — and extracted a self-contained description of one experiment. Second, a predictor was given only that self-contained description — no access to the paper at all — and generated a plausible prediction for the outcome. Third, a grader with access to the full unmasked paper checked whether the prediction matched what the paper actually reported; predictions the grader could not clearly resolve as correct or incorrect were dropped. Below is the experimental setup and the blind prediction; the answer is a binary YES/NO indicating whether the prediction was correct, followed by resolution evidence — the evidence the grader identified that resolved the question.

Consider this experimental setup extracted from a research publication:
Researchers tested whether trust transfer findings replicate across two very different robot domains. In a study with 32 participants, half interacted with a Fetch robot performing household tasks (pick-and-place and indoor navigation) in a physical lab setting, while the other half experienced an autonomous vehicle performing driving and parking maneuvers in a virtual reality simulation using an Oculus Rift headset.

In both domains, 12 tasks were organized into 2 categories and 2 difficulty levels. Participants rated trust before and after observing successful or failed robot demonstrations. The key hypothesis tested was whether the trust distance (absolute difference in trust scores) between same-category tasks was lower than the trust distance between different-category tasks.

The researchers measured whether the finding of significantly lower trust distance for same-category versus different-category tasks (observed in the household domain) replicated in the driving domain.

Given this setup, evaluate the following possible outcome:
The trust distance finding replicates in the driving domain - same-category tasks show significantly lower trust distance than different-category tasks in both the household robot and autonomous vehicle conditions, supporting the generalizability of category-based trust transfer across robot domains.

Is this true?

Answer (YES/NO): YES